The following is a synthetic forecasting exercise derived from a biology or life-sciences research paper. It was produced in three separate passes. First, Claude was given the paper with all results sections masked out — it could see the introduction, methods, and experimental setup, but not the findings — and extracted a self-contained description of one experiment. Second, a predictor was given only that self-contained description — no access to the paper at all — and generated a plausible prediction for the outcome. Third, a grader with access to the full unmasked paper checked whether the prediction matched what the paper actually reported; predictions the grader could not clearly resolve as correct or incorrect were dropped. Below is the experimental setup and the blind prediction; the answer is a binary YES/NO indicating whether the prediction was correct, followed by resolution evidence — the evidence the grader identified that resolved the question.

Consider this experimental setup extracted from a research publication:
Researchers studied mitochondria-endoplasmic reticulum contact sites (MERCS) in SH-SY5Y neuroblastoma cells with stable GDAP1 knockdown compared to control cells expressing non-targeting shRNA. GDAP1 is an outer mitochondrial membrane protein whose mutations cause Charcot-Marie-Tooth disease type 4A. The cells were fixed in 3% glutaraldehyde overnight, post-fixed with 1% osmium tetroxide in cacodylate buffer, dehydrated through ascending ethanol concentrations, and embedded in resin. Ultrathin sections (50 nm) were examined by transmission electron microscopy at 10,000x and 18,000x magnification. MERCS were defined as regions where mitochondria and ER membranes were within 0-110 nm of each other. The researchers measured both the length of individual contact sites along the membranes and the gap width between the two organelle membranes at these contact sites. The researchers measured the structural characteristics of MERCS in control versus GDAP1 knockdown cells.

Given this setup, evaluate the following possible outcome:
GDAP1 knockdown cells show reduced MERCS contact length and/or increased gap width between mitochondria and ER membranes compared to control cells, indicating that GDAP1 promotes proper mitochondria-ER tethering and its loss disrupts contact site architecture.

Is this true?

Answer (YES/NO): YES